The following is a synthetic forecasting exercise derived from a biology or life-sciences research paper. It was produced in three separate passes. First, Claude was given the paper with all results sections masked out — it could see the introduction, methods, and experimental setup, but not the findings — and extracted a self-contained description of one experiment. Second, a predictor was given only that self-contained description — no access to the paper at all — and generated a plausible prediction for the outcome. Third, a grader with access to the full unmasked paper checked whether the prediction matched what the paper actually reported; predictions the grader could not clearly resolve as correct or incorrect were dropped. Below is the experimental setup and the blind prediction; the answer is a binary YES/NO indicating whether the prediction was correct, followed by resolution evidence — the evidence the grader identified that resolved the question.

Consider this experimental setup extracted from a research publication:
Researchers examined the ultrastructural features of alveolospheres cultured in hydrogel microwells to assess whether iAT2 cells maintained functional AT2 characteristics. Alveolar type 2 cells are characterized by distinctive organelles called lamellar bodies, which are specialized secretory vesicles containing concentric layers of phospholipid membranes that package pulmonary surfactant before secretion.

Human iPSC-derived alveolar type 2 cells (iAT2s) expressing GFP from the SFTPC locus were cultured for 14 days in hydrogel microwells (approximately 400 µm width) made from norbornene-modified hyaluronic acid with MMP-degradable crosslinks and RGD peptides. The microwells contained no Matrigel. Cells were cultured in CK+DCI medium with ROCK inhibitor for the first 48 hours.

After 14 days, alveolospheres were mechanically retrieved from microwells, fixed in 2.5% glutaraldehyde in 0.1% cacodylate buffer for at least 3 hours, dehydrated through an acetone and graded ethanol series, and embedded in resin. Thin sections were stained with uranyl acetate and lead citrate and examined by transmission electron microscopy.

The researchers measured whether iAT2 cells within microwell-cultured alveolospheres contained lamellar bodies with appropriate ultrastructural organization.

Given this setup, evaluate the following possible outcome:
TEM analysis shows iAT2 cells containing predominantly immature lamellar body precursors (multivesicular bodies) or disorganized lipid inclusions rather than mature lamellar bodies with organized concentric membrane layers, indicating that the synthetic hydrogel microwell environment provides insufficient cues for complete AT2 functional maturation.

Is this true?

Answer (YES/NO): NO